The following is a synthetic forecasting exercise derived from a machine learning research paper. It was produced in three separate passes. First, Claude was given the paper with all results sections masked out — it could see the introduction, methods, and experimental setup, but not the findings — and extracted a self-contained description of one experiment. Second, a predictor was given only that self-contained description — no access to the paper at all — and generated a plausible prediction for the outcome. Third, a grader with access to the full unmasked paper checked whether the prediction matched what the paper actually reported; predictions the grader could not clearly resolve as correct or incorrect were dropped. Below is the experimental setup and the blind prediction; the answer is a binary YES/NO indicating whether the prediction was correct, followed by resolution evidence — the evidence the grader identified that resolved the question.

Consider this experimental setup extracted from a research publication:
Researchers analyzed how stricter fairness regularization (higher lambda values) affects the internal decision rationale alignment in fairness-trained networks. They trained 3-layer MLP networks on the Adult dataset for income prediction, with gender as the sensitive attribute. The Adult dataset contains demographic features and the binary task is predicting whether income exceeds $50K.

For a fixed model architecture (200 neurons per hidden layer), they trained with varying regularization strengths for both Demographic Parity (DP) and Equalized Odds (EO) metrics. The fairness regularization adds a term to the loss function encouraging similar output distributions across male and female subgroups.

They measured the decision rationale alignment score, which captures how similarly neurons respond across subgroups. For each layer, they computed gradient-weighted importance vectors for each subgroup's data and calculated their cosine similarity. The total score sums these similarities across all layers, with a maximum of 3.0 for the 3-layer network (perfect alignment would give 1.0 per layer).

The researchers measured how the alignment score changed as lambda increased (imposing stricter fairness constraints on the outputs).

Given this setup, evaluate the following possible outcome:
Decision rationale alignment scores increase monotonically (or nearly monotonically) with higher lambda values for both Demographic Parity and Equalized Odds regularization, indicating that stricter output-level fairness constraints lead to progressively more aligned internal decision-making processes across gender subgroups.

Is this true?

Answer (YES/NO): YES